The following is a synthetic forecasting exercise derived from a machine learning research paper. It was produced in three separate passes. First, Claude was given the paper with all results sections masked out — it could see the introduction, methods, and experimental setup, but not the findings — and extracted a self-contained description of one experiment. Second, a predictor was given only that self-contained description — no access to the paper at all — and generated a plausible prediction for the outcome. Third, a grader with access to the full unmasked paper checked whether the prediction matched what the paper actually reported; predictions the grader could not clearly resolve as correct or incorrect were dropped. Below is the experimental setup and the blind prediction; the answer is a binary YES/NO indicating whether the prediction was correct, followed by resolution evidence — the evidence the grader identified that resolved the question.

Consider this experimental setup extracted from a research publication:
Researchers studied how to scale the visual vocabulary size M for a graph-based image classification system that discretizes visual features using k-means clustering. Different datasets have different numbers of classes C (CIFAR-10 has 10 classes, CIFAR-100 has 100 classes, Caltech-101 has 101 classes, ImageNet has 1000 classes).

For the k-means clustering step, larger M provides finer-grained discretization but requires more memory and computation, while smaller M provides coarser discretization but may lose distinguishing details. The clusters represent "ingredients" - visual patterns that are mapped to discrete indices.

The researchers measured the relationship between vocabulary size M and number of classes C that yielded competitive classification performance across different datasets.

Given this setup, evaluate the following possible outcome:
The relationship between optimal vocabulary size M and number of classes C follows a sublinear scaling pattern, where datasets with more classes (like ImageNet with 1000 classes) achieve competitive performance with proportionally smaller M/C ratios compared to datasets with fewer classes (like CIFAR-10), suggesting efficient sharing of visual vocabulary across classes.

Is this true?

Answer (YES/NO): NO